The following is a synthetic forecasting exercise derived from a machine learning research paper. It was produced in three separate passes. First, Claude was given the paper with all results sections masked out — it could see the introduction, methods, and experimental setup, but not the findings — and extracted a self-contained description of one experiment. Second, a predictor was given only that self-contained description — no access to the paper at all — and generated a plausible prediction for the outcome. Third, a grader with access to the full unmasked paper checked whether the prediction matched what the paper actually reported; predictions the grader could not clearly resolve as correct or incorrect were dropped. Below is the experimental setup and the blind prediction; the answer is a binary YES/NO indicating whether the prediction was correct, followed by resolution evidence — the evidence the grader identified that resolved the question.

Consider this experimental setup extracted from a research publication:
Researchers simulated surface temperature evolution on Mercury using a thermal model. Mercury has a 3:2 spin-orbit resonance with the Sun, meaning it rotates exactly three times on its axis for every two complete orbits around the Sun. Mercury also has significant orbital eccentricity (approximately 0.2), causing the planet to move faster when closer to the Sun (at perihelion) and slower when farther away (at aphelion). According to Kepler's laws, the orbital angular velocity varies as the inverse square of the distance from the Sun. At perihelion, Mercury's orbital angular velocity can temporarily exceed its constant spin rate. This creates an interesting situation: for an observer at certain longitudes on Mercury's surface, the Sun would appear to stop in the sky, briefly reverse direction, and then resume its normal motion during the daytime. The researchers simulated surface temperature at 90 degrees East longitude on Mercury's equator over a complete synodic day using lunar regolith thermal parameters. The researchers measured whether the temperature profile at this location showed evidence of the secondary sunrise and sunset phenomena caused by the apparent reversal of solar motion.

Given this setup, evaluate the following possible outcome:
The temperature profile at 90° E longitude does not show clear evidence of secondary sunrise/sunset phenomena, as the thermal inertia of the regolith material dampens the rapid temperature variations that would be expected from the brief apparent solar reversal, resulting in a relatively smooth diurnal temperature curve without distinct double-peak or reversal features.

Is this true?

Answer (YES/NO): NO